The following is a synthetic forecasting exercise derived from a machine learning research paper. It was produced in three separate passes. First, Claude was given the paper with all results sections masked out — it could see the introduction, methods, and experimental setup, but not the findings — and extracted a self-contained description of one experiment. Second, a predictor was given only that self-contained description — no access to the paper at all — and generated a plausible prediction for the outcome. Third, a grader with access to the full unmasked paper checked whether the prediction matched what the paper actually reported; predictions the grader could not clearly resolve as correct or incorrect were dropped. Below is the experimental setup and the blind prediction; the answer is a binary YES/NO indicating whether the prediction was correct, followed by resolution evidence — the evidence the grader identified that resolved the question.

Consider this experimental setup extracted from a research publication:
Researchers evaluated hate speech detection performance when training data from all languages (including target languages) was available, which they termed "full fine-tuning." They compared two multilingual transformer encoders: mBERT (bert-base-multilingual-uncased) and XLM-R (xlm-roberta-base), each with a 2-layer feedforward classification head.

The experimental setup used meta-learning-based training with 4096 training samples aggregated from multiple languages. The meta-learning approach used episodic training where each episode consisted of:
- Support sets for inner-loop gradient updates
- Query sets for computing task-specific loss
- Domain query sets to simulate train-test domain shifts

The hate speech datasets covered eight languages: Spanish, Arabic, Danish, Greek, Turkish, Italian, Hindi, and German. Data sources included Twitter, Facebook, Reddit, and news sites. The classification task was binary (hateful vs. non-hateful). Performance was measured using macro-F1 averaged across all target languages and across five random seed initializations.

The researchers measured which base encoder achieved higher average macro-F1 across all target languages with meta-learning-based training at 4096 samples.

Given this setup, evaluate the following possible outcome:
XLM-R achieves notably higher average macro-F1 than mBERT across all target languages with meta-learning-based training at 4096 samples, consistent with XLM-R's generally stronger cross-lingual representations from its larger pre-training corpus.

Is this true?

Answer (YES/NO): NO